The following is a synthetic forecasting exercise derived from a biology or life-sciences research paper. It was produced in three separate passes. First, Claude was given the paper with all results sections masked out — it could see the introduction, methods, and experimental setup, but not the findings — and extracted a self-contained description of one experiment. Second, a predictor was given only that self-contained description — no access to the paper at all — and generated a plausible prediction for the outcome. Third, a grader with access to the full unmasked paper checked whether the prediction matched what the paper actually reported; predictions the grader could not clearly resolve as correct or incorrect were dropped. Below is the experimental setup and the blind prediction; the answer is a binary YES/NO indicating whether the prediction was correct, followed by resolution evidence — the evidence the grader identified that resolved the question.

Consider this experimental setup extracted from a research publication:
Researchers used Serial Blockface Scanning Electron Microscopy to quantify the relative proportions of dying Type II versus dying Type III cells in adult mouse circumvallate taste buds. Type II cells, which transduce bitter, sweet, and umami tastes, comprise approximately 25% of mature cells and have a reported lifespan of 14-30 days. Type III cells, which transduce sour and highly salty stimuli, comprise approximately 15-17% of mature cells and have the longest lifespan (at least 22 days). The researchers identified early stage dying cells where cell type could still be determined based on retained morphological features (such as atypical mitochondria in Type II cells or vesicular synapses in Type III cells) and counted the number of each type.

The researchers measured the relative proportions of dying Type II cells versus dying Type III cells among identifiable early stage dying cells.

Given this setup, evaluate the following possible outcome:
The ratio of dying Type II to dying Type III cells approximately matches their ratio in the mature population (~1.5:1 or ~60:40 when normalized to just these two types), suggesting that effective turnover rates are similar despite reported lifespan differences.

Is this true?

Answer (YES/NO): NO